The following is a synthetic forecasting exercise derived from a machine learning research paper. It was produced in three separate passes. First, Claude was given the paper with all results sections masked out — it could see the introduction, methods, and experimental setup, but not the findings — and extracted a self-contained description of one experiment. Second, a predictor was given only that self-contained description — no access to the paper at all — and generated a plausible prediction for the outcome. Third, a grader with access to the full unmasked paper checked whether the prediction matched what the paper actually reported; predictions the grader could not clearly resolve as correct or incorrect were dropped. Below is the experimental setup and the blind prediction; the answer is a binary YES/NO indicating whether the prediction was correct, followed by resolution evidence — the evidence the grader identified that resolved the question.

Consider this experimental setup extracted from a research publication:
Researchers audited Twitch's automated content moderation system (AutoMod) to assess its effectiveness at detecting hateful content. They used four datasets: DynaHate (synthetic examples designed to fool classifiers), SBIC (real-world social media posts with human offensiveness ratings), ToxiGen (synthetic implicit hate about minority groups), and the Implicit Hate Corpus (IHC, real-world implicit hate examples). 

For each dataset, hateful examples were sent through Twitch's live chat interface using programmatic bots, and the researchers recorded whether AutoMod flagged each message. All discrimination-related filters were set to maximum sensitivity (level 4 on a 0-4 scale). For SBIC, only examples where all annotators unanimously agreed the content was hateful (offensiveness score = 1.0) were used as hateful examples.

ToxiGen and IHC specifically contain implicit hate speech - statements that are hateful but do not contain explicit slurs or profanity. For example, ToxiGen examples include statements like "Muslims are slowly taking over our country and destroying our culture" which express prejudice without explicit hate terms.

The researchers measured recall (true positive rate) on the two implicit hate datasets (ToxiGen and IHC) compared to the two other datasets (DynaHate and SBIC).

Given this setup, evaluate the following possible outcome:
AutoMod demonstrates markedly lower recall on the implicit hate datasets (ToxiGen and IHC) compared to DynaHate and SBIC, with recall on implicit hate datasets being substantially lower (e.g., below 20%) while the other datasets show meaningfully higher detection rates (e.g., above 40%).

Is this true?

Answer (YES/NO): NO